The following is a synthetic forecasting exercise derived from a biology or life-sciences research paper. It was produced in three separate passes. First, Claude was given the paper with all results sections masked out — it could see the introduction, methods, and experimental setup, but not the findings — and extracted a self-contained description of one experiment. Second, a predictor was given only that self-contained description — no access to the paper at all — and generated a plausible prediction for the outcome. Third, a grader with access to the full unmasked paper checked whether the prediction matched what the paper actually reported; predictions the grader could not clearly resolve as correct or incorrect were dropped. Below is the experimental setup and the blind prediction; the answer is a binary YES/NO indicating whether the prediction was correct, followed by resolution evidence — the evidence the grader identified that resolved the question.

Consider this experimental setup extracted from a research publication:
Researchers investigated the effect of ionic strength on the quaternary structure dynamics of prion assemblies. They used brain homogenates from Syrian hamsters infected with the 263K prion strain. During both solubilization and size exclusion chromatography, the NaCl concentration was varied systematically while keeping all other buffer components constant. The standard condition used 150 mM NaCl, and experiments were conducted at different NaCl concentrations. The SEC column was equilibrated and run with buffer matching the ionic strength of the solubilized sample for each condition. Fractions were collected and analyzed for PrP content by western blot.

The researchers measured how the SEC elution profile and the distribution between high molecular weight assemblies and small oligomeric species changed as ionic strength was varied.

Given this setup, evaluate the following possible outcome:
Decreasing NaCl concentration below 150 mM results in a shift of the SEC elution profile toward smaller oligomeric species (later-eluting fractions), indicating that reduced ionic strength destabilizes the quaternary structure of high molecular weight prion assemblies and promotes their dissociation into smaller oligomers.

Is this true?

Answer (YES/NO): NO